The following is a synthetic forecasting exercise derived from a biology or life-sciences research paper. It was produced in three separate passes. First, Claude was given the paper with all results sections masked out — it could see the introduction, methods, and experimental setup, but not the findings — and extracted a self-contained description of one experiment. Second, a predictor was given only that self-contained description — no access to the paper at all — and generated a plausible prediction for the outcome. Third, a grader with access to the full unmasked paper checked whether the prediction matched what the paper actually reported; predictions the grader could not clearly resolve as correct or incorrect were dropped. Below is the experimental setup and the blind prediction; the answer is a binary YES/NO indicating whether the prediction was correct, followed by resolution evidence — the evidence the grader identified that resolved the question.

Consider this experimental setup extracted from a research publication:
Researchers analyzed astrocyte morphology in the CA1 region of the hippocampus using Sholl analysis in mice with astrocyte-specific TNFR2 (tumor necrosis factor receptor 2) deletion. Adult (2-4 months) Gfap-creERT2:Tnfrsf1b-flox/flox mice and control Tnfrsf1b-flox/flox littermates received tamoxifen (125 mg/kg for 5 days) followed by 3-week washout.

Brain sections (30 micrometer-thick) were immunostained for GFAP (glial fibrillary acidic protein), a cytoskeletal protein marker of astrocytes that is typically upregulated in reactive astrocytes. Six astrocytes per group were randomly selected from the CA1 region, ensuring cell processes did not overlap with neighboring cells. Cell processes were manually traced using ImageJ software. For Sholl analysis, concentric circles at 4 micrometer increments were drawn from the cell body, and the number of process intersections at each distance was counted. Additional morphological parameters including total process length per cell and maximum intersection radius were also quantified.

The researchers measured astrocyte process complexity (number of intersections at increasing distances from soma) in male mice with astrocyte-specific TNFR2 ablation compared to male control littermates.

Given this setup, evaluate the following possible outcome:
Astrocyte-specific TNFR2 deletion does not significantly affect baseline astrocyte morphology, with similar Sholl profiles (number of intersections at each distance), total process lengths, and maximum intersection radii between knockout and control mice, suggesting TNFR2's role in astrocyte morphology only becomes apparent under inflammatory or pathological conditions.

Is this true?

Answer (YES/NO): NO